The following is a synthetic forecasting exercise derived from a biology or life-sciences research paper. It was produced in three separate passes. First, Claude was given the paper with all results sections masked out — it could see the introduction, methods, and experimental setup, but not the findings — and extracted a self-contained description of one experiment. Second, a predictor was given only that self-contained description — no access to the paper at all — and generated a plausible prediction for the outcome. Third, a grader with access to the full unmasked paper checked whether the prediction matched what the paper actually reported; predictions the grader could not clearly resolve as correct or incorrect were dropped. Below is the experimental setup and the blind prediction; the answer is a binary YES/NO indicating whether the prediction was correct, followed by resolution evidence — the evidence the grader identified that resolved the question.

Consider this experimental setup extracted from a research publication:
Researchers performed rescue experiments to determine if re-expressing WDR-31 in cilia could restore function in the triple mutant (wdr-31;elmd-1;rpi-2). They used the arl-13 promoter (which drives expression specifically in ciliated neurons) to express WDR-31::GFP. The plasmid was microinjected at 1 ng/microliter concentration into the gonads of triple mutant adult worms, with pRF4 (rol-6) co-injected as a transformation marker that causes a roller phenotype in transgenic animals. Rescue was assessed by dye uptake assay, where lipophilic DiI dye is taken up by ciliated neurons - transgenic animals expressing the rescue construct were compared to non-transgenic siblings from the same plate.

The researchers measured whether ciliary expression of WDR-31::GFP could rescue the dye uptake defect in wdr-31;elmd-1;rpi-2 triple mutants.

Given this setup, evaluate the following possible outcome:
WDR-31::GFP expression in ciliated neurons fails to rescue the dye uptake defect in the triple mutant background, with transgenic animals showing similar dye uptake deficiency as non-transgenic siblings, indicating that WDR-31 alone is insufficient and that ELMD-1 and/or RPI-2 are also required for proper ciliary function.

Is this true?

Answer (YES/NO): NO